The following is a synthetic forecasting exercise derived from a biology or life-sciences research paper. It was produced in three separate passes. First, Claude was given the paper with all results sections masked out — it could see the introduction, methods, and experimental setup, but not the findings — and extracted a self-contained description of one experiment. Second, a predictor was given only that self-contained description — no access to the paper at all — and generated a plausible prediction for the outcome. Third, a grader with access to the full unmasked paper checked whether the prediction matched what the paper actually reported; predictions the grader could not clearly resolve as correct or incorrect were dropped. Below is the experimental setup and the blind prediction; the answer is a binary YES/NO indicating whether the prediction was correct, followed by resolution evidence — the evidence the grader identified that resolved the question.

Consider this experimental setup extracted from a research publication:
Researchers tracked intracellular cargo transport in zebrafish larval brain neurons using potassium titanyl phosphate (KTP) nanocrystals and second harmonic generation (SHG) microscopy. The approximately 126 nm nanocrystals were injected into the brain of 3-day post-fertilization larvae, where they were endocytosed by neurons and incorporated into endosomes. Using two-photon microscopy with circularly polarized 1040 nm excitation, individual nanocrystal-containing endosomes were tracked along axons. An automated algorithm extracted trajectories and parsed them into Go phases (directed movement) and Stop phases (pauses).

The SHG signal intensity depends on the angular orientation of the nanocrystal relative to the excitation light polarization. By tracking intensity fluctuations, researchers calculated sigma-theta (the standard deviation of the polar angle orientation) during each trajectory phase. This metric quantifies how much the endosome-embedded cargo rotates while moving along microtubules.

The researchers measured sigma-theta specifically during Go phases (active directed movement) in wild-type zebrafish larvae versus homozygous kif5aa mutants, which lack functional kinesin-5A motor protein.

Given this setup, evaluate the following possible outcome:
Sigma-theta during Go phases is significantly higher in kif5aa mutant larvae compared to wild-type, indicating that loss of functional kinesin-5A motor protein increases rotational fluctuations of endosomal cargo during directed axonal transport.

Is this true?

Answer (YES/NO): YES